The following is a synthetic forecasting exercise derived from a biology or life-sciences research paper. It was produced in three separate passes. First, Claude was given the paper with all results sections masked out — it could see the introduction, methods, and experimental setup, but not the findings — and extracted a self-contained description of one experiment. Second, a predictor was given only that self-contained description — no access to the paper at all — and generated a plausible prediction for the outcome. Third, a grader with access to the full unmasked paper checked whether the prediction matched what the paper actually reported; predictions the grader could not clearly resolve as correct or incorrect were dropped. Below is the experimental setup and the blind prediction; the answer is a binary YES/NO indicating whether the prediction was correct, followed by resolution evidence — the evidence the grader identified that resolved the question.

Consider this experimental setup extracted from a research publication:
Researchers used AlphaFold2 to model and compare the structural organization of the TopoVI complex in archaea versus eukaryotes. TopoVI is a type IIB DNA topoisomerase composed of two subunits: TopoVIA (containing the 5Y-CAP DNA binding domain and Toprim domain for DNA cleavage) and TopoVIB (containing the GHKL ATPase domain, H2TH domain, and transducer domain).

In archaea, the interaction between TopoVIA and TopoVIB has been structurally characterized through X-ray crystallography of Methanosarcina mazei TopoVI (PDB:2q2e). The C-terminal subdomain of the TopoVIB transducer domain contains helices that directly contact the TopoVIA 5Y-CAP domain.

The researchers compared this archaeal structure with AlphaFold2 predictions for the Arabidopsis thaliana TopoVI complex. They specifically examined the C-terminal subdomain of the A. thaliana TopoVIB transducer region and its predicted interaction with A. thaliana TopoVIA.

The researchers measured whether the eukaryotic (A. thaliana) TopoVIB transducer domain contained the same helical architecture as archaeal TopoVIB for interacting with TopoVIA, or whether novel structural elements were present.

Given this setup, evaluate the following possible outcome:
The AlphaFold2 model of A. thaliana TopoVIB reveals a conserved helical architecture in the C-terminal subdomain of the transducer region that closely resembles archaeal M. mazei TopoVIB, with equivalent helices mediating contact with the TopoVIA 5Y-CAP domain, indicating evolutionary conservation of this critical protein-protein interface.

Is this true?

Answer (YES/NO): NO